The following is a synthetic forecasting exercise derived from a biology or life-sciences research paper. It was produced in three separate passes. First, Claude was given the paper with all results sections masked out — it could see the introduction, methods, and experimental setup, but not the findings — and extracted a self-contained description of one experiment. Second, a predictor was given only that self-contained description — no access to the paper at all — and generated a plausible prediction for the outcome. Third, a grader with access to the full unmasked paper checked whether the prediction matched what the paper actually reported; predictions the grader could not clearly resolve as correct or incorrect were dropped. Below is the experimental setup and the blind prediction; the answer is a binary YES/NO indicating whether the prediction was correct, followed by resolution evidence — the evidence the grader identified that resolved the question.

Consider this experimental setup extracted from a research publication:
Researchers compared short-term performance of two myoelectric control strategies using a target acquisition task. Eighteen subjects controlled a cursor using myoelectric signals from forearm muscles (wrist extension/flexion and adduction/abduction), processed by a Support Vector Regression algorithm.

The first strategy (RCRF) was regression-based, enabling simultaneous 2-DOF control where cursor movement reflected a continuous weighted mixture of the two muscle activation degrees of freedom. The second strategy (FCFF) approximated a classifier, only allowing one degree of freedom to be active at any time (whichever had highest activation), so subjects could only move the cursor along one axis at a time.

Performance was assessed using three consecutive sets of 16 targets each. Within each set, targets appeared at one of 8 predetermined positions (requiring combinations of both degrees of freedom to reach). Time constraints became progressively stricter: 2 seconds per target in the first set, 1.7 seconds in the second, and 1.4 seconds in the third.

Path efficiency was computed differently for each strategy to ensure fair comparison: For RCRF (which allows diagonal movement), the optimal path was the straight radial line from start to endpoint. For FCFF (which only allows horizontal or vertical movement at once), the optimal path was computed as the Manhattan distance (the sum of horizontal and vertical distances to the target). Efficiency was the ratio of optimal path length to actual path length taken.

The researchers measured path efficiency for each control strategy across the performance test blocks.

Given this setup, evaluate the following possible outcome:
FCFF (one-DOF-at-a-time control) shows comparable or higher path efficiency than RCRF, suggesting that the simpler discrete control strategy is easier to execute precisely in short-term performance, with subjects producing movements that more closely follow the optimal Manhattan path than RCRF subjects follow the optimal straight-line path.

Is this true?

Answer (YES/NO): YES